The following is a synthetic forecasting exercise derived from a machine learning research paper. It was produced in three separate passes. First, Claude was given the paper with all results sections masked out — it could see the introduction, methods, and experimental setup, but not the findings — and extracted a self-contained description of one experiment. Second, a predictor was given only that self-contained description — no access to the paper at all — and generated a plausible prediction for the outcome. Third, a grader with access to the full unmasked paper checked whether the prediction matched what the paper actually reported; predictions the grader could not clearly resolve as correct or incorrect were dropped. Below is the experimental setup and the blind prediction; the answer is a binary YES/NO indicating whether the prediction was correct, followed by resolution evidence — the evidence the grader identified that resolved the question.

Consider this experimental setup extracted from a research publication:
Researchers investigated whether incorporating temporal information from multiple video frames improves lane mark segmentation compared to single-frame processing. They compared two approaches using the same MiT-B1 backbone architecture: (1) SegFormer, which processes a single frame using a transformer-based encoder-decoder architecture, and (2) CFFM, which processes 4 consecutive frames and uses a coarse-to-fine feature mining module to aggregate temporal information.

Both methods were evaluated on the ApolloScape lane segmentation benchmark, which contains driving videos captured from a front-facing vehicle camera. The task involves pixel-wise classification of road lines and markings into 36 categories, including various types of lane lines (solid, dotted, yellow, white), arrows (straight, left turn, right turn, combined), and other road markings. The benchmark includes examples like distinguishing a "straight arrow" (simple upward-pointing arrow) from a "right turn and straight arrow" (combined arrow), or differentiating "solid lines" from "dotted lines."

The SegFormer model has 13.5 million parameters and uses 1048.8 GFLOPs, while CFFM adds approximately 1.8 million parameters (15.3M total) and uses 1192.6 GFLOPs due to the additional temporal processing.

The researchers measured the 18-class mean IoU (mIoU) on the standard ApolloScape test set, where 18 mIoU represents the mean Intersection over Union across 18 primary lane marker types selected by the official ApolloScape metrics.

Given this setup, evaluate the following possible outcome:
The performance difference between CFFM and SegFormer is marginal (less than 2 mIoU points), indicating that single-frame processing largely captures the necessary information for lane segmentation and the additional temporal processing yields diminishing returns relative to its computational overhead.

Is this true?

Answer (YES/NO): YES